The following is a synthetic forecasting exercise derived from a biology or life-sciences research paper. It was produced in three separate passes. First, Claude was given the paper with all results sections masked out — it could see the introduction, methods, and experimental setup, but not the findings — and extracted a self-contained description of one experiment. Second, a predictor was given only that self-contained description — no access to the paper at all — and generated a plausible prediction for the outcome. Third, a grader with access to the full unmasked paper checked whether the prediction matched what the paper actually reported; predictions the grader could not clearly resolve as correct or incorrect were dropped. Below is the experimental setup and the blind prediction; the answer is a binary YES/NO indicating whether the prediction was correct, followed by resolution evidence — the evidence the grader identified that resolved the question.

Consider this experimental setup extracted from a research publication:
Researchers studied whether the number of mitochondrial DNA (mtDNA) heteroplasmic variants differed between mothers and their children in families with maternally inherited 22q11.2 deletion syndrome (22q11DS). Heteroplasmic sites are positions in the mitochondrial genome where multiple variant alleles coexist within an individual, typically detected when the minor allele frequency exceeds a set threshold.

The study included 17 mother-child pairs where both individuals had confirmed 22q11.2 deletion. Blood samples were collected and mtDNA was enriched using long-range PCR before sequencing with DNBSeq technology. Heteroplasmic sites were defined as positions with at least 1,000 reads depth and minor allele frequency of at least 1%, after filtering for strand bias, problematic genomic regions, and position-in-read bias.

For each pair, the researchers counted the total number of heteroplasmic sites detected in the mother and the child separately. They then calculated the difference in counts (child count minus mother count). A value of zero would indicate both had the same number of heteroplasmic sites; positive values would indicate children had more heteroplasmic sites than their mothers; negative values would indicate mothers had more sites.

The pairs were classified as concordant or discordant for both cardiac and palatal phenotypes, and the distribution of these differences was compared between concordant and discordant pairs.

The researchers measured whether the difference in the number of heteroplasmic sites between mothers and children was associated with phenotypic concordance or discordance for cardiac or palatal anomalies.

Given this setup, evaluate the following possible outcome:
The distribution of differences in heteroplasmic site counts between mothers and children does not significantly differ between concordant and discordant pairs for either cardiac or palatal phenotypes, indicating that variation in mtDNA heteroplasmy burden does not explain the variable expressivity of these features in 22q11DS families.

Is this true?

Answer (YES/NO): YES